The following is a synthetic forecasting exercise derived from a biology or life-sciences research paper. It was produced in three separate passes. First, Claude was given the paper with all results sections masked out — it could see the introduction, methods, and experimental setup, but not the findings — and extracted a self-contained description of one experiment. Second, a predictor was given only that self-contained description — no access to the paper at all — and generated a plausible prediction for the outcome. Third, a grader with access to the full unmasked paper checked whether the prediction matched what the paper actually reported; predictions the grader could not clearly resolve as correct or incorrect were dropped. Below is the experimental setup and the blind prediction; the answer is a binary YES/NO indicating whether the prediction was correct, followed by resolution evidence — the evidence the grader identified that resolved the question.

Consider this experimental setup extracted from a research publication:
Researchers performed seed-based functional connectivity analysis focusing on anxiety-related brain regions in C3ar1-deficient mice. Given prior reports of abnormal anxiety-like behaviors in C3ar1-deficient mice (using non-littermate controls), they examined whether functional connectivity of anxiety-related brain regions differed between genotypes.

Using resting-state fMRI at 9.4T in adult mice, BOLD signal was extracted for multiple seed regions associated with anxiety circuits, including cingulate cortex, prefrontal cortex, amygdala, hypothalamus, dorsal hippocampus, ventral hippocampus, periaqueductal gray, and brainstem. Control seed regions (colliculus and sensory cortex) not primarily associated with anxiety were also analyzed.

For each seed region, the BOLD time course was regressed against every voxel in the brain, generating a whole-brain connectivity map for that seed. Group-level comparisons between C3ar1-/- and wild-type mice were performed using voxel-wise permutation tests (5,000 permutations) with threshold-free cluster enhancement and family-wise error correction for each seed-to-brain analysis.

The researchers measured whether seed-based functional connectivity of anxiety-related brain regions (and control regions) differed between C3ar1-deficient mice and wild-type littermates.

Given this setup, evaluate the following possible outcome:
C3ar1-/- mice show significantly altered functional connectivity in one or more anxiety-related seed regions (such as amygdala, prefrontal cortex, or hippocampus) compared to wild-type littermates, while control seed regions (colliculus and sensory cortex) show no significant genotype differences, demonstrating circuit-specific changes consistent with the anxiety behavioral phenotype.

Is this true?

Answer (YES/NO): NO